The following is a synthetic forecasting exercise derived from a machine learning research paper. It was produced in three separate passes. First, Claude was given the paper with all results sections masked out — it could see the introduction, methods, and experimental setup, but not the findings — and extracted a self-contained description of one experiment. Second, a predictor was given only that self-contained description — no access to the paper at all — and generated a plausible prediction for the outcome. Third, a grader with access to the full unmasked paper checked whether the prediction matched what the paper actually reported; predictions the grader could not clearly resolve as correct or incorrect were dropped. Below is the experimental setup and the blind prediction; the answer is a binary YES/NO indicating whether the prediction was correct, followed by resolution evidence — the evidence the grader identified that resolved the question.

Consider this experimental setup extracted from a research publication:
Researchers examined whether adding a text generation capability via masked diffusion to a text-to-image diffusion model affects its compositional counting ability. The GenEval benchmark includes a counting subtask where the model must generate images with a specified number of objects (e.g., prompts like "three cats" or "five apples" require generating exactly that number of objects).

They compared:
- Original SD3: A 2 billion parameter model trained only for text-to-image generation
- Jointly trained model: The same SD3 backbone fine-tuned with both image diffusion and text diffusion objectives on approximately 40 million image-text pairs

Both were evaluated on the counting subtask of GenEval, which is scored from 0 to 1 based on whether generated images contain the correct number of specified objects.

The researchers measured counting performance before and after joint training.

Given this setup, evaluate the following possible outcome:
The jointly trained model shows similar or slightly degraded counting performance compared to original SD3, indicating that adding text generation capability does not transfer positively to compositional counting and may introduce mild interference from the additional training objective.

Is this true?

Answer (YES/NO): YES